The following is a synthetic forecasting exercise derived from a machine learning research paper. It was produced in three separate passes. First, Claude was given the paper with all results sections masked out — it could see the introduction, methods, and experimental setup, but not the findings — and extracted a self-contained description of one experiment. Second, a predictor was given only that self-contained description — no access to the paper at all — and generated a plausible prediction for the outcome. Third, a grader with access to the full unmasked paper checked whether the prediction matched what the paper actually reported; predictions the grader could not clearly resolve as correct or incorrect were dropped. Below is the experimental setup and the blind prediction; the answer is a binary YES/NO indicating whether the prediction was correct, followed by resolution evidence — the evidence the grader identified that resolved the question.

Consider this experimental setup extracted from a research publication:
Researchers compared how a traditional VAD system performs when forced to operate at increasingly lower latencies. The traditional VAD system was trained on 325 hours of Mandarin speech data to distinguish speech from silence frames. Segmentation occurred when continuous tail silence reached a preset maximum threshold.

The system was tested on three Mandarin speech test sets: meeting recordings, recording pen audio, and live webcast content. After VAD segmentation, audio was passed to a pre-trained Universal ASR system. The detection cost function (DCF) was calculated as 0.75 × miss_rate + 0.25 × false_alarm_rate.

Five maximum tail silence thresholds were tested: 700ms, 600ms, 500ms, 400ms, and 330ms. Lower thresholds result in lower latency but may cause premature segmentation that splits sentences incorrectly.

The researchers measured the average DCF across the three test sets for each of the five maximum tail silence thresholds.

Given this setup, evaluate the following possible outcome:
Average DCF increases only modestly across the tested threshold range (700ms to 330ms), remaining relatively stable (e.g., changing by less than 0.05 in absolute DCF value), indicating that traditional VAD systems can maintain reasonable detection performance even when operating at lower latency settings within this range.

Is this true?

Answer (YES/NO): NO